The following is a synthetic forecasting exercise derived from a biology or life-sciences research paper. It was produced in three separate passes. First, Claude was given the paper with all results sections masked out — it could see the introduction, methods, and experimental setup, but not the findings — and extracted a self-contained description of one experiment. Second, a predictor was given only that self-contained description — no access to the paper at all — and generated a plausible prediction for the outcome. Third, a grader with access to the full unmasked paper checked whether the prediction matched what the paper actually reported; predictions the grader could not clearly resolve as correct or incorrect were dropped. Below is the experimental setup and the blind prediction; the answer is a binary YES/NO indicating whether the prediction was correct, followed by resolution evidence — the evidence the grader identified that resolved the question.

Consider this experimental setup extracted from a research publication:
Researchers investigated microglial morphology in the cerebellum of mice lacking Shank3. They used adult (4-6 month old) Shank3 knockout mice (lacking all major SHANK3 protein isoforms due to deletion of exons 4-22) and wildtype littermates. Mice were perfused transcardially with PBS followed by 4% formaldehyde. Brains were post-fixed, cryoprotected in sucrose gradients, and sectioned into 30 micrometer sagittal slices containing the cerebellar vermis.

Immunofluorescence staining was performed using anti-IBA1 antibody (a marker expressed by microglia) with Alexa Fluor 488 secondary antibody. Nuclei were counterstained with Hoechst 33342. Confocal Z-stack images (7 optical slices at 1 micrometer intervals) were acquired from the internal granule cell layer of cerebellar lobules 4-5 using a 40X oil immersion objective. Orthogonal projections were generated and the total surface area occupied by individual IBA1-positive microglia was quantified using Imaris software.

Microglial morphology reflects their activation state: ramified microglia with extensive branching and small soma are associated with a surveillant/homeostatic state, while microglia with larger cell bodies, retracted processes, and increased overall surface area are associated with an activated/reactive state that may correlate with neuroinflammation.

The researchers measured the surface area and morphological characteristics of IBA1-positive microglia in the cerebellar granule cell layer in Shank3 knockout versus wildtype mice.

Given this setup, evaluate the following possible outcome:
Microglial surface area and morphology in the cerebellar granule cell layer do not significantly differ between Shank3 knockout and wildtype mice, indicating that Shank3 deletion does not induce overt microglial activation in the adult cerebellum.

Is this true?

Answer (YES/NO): NO